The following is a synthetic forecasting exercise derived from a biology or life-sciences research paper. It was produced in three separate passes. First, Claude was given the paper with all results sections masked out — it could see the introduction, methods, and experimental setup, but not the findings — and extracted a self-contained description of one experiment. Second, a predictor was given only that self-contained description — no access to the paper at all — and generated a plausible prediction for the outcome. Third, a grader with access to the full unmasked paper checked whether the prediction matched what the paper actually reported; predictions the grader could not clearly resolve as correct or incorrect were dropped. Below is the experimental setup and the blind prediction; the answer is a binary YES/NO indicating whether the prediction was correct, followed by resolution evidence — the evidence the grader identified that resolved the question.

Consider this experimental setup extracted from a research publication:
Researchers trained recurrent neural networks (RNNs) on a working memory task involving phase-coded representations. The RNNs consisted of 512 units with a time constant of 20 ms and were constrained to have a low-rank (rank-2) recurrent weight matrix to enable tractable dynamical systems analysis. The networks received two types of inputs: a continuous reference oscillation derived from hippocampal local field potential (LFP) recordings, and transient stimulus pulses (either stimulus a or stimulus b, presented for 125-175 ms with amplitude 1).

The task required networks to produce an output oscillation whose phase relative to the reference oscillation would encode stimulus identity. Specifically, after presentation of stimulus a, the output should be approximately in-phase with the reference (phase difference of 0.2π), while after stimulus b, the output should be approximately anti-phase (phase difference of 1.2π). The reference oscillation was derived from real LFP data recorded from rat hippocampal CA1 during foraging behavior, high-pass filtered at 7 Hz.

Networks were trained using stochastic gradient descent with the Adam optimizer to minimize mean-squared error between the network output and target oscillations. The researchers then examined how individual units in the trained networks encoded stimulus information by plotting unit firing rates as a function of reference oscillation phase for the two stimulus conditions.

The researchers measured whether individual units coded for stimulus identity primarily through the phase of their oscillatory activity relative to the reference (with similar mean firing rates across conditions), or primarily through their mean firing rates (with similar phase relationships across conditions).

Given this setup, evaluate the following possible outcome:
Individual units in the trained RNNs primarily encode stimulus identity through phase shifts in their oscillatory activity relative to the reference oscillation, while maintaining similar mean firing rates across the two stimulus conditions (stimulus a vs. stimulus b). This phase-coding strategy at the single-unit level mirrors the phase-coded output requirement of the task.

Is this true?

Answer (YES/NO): NO